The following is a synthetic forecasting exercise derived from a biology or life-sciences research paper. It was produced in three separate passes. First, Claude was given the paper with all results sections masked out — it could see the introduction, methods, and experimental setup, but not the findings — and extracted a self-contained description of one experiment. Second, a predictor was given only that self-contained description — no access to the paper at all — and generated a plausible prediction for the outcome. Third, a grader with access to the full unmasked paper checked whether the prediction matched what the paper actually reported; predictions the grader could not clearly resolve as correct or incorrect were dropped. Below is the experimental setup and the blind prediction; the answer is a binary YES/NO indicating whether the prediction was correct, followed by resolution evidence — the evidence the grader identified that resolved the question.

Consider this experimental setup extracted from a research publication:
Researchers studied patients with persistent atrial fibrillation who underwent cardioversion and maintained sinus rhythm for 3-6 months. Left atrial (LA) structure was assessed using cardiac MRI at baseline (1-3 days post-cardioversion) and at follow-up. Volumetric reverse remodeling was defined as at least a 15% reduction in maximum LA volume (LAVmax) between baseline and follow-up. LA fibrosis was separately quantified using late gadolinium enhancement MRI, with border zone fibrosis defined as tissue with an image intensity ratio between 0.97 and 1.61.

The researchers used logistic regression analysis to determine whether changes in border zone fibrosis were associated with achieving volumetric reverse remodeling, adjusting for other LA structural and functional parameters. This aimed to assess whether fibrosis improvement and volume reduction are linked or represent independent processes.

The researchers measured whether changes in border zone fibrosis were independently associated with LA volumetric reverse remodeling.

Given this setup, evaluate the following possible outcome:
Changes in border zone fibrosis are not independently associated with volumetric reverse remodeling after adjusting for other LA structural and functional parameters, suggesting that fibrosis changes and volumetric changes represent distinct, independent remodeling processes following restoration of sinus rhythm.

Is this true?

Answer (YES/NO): YES